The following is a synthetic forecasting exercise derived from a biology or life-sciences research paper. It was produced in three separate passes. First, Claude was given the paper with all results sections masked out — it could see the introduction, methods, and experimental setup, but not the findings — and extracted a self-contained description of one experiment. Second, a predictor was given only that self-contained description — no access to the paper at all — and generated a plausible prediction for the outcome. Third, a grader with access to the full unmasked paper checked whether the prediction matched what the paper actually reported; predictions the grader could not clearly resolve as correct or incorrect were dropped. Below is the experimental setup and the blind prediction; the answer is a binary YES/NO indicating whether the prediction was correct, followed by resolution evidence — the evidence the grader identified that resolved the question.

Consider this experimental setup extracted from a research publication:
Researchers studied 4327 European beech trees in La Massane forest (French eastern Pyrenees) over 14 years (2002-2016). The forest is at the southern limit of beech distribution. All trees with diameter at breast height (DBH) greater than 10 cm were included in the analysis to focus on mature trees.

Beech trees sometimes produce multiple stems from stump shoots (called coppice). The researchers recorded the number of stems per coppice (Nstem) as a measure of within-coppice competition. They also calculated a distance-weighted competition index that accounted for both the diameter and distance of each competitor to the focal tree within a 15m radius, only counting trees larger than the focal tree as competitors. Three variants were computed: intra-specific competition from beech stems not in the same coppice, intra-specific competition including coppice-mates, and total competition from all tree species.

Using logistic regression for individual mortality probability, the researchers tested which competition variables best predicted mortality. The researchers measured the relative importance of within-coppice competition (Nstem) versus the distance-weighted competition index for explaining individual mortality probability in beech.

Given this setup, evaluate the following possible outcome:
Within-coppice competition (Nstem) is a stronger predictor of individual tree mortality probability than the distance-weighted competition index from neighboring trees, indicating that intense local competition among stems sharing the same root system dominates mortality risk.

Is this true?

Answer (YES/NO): YES